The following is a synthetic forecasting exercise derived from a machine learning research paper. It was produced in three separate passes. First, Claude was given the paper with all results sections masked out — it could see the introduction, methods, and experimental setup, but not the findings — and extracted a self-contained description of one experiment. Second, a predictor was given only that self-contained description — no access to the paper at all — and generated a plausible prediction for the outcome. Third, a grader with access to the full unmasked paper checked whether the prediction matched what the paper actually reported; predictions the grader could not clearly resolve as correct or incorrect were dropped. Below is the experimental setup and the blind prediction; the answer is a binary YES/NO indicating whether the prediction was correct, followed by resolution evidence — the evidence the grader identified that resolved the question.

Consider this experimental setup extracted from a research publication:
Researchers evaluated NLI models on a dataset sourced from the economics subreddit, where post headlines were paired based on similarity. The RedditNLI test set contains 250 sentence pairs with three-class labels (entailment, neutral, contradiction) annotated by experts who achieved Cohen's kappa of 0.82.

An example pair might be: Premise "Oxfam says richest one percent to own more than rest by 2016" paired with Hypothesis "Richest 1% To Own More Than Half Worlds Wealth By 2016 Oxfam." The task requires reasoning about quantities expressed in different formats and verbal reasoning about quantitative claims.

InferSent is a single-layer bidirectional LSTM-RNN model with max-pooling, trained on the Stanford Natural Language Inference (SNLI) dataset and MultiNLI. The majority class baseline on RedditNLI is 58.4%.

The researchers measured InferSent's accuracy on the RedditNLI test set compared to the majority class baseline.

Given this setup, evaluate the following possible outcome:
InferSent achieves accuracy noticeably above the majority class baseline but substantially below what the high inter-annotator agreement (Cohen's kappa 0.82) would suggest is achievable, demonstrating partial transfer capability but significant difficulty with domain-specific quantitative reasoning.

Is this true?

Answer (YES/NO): NO